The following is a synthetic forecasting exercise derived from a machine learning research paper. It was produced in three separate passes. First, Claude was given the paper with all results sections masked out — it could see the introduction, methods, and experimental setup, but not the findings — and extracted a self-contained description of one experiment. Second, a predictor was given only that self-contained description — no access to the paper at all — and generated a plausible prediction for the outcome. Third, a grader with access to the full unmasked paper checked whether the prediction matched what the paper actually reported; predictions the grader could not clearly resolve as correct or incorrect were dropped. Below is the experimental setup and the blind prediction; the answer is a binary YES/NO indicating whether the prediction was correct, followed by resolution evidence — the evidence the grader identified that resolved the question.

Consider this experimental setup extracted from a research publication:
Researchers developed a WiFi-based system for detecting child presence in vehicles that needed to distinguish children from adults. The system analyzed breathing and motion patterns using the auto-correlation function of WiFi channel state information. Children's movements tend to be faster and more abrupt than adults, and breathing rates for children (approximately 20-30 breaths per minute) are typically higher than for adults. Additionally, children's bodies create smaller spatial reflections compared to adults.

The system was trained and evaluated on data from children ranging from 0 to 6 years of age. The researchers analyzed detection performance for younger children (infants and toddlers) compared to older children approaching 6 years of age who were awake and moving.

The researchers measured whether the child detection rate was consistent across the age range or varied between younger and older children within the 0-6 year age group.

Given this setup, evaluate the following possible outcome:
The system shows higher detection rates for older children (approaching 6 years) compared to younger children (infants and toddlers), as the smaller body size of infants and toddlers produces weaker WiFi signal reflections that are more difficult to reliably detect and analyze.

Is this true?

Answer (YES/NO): NO